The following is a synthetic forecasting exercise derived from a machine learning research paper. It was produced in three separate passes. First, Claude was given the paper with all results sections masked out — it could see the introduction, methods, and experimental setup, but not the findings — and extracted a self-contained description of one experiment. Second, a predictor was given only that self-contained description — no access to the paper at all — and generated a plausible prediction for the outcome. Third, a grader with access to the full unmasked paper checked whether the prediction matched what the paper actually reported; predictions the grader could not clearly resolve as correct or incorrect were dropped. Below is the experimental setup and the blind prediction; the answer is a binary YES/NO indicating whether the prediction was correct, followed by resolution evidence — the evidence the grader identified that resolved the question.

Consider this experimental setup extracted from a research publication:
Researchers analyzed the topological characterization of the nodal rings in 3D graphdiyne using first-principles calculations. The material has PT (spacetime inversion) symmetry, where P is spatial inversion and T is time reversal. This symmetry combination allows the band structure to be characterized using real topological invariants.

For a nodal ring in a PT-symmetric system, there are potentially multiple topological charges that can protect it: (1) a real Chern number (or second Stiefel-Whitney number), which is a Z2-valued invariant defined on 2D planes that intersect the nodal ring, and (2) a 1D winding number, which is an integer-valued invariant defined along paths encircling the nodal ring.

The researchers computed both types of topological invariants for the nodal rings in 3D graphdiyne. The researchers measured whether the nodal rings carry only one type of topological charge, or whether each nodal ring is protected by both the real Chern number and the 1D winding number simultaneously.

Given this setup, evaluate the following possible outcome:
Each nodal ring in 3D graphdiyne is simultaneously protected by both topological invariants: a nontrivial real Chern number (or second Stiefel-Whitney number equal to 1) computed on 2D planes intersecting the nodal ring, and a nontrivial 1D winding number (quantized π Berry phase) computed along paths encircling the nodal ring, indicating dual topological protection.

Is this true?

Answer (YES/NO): YES